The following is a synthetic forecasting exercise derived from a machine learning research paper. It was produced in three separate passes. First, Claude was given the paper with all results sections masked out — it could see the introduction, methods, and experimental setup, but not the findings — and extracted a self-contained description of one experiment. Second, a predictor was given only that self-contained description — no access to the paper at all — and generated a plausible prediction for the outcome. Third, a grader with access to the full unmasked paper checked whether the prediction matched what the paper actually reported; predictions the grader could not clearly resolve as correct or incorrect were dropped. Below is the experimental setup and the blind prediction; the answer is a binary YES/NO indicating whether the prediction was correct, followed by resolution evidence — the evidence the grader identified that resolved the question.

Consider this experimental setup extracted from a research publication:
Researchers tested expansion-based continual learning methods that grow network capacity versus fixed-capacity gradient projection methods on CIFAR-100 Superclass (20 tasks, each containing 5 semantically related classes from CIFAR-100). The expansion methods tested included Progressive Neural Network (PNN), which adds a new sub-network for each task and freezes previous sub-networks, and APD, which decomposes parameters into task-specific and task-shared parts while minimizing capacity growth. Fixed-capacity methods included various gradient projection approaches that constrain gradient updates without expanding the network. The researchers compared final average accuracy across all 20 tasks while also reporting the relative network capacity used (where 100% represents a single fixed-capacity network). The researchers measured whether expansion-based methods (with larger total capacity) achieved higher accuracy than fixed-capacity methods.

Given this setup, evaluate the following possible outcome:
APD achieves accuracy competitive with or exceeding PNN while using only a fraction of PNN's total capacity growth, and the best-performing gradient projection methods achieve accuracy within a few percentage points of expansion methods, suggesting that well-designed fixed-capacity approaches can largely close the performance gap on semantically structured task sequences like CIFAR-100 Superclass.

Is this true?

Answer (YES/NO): NO